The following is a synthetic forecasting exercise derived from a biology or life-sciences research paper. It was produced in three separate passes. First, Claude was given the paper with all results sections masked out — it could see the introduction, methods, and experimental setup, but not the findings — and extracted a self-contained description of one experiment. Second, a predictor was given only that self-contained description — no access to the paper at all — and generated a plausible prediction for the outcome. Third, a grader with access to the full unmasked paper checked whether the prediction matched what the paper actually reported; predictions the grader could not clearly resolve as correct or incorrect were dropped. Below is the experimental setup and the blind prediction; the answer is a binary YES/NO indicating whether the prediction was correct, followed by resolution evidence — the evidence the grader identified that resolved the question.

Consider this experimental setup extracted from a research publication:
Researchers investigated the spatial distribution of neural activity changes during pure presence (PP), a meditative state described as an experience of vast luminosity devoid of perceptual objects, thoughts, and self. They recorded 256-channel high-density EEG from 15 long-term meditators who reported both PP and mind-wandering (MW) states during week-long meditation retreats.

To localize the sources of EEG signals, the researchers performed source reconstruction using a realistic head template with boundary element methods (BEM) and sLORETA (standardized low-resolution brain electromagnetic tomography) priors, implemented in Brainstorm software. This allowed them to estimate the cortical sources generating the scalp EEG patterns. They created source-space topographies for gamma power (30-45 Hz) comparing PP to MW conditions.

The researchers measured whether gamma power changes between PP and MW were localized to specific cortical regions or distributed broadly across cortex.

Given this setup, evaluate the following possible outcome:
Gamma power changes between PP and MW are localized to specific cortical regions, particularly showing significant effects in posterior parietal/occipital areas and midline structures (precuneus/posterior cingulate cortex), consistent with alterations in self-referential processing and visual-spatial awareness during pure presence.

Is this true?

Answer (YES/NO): NO